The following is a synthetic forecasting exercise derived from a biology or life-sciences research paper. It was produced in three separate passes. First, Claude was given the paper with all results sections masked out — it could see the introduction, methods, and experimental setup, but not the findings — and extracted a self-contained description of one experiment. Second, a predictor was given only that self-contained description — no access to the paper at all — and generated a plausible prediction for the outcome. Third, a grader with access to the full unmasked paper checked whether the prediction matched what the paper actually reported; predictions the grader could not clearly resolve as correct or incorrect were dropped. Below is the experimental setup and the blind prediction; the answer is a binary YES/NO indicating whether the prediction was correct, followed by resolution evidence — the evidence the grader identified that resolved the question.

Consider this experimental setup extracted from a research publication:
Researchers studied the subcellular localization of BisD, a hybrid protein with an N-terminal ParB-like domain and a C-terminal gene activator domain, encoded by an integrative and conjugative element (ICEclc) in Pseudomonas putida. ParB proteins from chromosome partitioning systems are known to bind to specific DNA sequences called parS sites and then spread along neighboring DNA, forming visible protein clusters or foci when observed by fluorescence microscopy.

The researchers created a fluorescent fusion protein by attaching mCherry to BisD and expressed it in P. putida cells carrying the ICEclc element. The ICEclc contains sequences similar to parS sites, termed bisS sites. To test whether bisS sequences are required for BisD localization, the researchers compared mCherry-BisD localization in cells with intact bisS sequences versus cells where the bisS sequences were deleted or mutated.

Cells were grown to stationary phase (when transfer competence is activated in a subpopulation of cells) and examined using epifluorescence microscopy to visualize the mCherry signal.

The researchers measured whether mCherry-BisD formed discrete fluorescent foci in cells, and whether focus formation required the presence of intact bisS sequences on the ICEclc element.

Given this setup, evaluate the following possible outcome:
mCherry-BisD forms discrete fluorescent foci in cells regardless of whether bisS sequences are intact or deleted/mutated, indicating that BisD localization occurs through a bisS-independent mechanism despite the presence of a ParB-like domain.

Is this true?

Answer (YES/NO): NO